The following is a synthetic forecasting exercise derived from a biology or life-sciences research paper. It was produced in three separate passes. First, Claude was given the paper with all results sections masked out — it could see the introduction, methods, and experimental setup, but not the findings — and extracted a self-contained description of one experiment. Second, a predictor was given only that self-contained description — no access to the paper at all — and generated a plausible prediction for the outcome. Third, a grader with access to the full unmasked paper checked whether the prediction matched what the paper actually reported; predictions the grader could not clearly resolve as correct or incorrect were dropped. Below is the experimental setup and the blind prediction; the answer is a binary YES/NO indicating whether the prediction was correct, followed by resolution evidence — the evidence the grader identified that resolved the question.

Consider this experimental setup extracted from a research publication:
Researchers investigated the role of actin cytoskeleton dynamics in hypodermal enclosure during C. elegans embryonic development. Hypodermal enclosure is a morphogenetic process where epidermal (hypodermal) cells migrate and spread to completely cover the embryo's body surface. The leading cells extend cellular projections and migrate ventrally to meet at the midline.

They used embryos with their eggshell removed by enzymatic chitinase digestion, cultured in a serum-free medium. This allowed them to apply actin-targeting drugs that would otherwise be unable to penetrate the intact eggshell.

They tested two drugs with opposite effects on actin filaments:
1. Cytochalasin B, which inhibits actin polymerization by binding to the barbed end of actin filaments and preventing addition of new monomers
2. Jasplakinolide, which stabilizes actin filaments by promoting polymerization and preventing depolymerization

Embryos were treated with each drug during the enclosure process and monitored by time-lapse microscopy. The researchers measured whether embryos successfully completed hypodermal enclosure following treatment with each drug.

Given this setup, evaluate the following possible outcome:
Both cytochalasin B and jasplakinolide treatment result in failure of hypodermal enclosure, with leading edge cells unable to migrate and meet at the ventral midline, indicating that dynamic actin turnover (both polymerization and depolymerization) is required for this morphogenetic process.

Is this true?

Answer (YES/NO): YES